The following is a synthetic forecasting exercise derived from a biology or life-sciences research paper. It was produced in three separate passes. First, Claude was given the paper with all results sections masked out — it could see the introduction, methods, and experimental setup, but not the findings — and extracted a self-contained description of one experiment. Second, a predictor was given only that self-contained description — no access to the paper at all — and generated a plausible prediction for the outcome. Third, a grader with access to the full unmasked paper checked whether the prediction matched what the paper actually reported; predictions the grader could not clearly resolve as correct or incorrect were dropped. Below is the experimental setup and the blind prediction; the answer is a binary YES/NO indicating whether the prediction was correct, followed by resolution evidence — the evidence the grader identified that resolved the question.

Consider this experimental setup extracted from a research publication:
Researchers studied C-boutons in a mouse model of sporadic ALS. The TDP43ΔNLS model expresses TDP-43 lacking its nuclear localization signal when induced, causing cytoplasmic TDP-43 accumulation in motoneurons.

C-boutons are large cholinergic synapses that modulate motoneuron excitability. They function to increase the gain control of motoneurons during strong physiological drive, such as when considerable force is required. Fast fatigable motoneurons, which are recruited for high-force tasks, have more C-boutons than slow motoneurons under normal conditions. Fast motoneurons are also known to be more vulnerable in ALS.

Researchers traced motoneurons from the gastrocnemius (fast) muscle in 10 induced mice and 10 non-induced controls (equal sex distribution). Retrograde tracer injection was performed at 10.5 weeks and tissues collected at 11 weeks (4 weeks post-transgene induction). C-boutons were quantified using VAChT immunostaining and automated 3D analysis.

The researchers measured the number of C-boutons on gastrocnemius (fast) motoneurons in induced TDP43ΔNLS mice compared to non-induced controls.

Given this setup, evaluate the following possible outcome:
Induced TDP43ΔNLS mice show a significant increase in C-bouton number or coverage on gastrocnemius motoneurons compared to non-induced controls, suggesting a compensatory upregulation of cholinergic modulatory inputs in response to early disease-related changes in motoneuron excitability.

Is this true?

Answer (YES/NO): NO